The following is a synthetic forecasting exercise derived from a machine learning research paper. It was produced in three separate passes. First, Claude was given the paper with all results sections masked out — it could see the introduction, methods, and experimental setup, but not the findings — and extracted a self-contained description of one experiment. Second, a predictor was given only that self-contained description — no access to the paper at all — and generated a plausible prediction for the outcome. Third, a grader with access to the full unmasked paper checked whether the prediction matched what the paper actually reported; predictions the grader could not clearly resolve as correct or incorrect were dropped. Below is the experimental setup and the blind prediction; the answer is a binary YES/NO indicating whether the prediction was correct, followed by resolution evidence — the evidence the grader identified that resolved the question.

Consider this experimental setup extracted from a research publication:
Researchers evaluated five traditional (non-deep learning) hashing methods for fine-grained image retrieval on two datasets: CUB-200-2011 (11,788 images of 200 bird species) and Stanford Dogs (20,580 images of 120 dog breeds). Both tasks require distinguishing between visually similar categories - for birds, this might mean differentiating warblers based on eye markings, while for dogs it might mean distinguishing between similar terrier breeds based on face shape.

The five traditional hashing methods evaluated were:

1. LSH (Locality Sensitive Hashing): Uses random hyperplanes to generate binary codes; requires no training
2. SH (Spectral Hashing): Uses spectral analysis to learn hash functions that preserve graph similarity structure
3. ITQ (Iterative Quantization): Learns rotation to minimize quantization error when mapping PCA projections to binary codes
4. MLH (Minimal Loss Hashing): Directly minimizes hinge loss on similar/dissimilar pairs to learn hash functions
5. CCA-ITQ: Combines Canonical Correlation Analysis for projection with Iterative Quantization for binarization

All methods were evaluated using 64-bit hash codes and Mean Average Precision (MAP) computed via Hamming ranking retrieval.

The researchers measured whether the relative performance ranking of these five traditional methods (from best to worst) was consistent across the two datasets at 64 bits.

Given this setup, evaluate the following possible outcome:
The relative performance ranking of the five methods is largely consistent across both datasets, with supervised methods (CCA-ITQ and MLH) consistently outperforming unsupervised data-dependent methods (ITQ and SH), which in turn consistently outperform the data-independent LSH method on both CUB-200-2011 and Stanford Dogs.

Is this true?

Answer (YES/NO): YES